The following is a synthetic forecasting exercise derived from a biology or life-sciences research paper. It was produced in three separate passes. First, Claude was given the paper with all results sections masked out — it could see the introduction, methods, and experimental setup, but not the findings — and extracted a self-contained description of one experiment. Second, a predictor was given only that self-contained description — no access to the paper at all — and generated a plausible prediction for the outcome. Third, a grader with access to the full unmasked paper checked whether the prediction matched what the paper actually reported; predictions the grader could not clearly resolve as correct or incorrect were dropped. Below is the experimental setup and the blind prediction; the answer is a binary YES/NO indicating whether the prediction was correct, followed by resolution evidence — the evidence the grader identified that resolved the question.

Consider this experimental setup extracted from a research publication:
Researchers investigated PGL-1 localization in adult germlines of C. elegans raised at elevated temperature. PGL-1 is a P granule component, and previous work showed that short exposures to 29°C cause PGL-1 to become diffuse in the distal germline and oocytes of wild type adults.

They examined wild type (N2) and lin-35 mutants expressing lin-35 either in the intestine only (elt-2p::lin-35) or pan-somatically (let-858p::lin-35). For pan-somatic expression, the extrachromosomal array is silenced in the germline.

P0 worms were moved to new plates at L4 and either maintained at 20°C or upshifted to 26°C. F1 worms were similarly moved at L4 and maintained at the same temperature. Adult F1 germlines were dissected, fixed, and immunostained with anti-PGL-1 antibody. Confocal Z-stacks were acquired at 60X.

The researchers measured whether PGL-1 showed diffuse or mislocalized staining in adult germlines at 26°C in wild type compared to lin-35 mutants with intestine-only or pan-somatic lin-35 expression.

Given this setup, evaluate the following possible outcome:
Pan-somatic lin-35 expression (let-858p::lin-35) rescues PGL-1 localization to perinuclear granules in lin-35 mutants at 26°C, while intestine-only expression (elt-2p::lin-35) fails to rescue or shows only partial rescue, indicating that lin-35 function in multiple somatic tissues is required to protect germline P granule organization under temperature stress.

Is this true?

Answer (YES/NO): NO